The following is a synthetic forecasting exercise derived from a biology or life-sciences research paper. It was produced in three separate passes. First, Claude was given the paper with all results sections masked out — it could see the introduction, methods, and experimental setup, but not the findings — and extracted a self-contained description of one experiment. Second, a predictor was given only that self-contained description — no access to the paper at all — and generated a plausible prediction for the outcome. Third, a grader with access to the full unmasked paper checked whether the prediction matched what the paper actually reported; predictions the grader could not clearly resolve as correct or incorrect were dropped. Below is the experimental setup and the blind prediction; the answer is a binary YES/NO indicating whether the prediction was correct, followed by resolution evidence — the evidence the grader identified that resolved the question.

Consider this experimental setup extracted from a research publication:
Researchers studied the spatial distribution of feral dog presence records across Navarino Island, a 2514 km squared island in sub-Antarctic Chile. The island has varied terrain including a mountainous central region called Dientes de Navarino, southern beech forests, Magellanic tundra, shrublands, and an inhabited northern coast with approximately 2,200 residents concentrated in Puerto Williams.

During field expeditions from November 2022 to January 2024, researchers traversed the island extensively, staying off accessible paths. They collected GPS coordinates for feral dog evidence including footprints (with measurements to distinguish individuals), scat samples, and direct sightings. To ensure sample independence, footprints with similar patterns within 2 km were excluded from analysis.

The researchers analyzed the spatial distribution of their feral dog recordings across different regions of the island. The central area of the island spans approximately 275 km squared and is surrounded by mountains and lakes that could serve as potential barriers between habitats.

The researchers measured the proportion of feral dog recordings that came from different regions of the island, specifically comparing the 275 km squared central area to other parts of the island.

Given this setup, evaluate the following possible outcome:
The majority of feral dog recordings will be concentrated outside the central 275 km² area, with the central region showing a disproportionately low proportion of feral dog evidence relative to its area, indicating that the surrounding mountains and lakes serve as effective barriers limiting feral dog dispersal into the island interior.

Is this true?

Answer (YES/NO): NO